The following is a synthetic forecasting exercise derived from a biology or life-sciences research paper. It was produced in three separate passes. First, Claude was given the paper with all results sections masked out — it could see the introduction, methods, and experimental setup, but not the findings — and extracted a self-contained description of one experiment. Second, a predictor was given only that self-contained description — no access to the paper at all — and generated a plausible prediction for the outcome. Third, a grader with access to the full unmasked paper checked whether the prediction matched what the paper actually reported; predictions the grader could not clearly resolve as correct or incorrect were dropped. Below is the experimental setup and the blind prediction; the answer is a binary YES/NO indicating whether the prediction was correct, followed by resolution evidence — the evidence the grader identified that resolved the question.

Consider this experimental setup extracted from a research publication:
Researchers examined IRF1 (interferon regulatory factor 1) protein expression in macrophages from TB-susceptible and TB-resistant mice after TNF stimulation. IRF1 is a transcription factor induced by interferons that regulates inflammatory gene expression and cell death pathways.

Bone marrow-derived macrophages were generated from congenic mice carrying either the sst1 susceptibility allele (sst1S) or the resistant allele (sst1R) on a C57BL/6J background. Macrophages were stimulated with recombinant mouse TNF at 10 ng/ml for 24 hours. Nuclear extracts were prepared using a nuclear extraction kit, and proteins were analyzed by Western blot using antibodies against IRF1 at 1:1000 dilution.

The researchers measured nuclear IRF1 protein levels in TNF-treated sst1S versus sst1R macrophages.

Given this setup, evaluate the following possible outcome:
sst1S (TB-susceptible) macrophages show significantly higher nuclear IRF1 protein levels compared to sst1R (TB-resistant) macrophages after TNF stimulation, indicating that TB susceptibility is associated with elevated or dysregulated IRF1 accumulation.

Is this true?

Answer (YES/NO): NO